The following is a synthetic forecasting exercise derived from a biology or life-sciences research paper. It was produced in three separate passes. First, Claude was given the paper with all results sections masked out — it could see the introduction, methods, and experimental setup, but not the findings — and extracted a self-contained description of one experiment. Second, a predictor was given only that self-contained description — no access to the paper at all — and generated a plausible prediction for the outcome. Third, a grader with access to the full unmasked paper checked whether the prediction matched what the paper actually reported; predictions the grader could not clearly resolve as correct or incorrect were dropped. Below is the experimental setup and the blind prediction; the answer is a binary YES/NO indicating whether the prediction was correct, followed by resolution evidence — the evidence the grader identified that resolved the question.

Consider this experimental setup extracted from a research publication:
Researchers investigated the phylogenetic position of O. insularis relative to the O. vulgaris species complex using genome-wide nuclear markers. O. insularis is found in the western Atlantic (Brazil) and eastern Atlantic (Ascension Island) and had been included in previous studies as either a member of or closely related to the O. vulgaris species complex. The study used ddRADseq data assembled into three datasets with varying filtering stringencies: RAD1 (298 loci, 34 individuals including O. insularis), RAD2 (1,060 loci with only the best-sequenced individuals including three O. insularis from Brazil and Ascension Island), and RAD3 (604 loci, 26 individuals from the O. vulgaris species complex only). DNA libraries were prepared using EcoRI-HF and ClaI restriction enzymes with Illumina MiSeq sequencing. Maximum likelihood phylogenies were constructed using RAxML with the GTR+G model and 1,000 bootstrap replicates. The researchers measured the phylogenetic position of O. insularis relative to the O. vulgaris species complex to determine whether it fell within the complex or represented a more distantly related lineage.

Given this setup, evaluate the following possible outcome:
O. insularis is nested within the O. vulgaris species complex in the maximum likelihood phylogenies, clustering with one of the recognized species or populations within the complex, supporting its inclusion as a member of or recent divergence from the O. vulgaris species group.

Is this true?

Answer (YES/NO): NO